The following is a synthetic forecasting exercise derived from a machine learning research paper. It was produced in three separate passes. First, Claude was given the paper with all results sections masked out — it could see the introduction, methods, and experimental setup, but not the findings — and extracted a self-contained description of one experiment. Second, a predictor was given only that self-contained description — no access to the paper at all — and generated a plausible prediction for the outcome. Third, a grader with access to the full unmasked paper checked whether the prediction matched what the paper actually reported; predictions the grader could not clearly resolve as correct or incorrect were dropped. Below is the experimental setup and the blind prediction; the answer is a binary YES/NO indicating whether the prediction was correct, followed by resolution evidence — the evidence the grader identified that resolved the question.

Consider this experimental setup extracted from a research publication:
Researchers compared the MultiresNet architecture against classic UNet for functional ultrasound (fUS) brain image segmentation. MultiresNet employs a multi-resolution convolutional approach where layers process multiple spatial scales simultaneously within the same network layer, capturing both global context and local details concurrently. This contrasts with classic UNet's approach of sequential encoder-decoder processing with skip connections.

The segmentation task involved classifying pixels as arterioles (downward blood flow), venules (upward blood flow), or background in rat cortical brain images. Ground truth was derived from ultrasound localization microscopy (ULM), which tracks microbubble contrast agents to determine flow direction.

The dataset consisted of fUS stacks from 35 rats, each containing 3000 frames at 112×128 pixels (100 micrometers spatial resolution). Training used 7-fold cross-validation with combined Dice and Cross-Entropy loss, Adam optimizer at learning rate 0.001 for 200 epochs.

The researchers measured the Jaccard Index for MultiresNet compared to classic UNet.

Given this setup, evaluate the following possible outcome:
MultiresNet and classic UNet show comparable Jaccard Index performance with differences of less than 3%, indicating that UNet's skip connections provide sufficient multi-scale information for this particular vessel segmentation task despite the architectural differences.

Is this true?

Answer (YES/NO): NO